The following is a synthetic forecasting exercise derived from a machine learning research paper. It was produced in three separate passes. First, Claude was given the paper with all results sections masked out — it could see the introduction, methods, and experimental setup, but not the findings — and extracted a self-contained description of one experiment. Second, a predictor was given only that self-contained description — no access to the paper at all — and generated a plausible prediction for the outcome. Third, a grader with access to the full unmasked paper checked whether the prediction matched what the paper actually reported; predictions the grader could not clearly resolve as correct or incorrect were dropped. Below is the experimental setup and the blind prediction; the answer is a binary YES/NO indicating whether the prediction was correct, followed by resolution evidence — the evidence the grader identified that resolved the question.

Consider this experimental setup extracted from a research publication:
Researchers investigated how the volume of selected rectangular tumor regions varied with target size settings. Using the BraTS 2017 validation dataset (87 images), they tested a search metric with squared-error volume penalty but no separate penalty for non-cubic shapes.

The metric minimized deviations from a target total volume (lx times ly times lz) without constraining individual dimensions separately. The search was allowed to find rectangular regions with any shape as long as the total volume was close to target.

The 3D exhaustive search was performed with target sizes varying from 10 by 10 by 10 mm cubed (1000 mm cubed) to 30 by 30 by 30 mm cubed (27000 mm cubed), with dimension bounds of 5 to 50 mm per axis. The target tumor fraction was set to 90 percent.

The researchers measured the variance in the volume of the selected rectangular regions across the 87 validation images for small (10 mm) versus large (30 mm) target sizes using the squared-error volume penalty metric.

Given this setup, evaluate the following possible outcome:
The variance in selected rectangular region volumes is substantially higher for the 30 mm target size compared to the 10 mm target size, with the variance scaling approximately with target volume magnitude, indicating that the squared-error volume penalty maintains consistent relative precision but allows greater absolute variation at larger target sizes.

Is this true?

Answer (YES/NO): NO